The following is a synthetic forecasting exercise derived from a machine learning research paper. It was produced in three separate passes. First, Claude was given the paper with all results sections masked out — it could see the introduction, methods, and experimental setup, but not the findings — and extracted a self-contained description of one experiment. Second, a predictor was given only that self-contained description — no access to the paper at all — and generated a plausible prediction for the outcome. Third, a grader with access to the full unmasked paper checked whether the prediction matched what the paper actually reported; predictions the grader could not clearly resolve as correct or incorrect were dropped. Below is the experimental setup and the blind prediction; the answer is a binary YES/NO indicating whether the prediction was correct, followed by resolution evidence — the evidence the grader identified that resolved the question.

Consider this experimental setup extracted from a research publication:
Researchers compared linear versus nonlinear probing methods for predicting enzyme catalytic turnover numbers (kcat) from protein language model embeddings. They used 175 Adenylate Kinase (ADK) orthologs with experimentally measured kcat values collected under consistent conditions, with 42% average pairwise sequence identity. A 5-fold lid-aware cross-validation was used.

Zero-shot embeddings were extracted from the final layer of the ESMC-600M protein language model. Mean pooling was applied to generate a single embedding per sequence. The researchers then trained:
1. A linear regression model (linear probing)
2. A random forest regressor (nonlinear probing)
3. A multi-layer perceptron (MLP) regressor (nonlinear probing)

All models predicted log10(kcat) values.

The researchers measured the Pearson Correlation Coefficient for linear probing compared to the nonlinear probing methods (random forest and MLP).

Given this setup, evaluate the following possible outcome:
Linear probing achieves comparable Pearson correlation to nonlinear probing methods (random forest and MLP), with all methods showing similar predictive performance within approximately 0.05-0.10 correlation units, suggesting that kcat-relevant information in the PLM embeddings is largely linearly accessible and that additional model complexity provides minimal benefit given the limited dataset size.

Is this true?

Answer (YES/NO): NO